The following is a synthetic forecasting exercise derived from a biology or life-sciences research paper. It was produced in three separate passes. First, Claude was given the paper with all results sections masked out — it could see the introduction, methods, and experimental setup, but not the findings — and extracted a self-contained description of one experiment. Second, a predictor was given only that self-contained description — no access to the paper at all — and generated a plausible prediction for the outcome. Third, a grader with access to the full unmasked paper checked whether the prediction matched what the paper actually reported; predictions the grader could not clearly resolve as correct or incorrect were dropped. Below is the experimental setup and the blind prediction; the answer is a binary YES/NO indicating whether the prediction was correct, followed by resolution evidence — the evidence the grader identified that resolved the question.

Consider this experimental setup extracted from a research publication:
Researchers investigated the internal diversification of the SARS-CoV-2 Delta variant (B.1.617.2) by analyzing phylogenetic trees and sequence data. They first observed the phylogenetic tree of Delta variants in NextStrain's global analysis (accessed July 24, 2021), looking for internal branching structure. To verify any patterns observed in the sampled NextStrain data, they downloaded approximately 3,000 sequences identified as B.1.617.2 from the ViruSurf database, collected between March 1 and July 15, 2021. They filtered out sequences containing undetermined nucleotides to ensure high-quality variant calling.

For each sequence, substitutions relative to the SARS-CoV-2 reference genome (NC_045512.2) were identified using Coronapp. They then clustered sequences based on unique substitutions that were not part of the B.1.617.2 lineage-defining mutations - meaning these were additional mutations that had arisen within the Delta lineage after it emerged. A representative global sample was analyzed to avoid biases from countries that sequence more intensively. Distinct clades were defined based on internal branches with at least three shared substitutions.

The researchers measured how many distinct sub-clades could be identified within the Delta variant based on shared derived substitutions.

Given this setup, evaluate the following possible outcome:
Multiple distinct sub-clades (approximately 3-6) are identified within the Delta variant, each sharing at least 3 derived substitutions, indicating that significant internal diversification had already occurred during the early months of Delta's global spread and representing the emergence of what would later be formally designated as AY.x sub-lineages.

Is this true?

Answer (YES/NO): NO